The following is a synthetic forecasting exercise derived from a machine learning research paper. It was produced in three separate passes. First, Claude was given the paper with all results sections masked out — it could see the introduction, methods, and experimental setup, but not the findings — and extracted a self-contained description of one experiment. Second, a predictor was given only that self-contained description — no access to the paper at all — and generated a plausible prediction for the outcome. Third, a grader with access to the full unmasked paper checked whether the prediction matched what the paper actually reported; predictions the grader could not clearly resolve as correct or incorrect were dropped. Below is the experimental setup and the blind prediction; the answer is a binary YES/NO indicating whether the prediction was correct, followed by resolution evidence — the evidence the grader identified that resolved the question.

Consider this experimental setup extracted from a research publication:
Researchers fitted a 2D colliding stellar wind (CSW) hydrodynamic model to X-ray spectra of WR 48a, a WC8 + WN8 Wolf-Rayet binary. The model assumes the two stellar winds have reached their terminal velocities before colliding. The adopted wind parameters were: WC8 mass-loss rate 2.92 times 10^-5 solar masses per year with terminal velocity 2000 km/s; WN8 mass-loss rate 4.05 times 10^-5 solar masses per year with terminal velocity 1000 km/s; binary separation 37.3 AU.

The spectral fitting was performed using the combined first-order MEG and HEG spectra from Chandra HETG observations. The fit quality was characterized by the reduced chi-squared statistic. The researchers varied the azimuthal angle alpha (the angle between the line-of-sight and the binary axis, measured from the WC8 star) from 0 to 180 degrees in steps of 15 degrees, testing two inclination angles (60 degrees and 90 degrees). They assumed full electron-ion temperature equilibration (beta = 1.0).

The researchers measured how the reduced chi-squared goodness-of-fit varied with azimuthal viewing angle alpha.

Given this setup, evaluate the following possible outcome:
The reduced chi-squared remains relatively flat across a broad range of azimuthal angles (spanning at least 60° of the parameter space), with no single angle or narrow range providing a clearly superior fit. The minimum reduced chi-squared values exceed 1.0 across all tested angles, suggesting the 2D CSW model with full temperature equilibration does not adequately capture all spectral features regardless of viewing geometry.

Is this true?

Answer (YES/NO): NO